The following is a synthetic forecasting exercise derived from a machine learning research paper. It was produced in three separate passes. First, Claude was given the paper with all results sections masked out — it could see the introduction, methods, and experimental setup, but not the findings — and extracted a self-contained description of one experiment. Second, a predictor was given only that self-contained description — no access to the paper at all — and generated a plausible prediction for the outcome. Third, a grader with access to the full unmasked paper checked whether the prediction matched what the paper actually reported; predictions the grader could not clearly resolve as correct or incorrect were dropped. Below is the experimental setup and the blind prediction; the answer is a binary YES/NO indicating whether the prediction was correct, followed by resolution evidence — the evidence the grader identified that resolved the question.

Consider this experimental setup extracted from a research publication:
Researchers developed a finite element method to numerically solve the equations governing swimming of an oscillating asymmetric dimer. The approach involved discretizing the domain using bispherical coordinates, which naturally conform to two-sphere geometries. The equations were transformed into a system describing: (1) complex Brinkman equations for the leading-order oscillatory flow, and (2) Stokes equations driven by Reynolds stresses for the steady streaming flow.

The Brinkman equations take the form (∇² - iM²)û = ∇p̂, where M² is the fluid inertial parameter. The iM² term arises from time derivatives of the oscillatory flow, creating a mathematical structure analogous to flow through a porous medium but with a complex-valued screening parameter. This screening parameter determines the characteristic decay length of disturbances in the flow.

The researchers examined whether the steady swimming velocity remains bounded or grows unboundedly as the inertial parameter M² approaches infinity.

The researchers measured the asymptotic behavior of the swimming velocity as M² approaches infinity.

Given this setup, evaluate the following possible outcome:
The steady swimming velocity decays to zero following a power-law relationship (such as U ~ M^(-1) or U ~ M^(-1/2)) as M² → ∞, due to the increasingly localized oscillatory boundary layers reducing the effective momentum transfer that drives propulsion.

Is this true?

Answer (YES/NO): NO